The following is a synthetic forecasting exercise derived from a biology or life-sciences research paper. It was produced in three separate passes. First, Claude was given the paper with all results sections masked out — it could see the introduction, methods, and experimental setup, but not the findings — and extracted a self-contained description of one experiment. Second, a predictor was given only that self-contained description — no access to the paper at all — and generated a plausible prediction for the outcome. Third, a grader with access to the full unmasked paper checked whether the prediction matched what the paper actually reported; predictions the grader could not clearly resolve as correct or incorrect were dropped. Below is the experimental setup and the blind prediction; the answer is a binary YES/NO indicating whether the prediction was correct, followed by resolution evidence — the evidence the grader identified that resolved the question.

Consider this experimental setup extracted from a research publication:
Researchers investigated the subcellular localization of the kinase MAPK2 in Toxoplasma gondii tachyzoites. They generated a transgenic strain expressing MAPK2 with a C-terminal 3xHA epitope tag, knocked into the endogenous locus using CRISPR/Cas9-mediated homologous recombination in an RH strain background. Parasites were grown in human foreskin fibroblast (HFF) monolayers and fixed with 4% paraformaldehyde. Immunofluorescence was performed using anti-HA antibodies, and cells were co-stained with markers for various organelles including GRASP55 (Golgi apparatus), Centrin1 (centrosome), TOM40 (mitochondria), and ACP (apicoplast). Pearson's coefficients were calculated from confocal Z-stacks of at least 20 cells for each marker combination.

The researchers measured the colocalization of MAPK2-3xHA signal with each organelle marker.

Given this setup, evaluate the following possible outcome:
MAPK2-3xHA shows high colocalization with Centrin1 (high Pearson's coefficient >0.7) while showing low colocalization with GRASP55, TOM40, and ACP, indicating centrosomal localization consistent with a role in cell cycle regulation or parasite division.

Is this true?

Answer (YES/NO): NO